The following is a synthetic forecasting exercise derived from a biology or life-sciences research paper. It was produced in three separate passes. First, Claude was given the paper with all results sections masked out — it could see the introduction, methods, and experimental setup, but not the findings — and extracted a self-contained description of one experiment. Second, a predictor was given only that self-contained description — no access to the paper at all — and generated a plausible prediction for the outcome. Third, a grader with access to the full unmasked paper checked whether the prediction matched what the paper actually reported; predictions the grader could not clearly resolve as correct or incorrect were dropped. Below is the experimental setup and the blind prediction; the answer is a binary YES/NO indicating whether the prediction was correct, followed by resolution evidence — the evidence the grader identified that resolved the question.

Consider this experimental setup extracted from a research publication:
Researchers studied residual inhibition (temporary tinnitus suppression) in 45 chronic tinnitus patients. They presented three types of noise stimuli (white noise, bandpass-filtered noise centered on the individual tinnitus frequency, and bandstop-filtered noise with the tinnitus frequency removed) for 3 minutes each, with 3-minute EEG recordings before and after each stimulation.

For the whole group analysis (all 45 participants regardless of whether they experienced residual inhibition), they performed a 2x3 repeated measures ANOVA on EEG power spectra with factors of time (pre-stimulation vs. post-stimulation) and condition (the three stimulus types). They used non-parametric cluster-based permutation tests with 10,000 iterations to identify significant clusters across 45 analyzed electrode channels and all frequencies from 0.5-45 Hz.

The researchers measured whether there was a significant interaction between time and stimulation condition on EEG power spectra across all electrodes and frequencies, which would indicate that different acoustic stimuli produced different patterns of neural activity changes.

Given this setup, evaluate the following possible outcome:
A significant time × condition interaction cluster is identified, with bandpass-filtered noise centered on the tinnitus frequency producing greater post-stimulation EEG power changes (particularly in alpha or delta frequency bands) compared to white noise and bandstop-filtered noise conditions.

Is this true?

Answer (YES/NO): NO